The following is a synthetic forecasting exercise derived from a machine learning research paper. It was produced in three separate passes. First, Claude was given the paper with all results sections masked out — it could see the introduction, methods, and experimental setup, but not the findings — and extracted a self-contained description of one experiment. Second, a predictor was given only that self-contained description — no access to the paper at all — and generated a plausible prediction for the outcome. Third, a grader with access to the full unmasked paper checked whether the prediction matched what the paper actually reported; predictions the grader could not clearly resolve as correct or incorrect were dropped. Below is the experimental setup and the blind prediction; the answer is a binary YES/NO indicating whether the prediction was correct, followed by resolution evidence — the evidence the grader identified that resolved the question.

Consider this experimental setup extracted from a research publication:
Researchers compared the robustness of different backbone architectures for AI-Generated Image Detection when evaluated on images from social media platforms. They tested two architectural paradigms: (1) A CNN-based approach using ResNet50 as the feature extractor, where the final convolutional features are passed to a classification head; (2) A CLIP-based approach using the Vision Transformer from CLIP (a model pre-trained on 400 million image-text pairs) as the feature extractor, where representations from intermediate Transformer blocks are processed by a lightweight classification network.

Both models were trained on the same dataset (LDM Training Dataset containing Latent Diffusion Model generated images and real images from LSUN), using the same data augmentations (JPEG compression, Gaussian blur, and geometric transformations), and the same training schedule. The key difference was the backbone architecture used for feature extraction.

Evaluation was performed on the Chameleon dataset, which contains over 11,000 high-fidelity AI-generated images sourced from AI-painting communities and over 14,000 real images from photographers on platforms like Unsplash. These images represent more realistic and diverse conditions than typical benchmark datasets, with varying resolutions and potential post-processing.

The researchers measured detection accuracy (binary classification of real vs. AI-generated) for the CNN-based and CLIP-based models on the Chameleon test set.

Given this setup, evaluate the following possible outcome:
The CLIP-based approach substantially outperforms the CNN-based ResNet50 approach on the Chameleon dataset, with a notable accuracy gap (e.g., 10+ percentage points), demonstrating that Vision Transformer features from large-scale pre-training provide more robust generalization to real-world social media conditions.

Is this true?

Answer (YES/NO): NO